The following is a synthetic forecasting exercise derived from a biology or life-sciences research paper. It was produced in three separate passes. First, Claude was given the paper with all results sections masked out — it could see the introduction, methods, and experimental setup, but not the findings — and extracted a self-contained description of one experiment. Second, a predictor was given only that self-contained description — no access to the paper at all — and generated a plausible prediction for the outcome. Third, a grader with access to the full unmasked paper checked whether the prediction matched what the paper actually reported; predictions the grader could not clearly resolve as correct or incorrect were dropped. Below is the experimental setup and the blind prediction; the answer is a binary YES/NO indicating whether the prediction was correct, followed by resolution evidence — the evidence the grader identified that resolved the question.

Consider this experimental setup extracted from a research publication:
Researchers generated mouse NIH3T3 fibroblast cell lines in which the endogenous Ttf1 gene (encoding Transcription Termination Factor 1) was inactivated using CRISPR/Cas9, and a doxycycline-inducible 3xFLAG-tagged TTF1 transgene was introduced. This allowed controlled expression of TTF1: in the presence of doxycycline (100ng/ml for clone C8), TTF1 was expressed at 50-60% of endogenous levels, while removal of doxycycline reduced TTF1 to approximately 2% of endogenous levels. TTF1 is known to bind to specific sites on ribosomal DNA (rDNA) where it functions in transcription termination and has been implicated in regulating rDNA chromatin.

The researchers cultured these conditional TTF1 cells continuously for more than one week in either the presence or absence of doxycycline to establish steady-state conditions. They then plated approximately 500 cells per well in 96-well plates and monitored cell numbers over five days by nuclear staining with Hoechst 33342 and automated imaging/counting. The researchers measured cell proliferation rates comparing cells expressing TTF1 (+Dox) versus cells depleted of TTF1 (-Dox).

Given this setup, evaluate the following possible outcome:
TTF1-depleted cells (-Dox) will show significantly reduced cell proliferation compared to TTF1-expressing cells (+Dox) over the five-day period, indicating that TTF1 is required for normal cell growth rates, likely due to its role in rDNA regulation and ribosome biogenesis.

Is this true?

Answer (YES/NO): YES